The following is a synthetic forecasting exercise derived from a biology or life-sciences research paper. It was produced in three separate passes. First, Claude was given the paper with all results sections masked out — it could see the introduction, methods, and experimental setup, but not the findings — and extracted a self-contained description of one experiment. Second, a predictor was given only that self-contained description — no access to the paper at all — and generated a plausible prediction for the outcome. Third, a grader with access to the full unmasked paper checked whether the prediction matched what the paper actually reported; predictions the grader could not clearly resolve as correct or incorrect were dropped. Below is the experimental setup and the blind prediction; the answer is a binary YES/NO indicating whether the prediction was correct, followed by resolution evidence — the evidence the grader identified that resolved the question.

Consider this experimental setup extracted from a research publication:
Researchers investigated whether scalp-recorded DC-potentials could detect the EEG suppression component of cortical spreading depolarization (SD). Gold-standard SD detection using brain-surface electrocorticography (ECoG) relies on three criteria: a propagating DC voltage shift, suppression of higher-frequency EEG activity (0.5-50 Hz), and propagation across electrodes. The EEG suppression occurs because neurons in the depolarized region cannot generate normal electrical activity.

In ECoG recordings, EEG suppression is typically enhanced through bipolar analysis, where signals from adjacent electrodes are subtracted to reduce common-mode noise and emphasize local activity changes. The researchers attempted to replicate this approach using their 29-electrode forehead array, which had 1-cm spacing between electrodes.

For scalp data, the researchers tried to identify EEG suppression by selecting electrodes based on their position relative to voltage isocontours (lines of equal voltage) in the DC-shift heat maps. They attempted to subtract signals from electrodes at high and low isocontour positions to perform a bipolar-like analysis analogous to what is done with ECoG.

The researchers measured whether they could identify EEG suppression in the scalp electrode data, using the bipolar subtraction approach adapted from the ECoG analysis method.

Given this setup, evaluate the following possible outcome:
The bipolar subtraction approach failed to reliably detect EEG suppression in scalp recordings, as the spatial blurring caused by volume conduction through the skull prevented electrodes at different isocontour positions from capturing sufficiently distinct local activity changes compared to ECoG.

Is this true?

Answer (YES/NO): NO